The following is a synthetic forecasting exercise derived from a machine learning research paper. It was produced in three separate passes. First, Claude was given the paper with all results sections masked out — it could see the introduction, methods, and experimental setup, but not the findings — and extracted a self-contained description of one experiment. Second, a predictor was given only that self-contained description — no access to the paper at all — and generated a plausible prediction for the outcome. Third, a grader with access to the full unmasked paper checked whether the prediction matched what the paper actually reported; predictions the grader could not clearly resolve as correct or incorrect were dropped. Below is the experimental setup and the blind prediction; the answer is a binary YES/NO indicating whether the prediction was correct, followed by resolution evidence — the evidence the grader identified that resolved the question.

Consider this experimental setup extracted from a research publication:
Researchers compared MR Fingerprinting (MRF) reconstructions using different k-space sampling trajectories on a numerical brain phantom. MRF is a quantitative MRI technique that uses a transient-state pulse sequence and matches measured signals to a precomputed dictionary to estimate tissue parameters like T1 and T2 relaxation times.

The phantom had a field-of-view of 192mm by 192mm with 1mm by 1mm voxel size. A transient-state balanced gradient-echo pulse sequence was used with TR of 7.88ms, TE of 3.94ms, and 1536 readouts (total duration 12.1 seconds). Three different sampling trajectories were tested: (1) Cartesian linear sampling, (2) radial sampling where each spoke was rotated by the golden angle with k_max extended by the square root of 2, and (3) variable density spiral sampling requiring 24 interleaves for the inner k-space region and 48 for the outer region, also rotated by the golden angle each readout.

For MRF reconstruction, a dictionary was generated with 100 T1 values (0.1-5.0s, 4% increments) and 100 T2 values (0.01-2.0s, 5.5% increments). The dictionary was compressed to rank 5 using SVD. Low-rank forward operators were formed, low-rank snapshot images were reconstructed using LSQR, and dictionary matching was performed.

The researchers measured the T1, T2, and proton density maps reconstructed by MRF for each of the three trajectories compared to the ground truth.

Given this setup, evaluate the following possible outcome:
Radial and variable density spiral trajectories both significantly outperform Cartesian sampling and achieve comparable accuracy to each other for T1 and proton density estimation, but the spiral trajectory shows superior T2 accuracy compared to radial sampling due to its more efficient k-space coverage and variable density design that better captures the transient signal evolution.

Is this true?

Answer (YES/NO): NO